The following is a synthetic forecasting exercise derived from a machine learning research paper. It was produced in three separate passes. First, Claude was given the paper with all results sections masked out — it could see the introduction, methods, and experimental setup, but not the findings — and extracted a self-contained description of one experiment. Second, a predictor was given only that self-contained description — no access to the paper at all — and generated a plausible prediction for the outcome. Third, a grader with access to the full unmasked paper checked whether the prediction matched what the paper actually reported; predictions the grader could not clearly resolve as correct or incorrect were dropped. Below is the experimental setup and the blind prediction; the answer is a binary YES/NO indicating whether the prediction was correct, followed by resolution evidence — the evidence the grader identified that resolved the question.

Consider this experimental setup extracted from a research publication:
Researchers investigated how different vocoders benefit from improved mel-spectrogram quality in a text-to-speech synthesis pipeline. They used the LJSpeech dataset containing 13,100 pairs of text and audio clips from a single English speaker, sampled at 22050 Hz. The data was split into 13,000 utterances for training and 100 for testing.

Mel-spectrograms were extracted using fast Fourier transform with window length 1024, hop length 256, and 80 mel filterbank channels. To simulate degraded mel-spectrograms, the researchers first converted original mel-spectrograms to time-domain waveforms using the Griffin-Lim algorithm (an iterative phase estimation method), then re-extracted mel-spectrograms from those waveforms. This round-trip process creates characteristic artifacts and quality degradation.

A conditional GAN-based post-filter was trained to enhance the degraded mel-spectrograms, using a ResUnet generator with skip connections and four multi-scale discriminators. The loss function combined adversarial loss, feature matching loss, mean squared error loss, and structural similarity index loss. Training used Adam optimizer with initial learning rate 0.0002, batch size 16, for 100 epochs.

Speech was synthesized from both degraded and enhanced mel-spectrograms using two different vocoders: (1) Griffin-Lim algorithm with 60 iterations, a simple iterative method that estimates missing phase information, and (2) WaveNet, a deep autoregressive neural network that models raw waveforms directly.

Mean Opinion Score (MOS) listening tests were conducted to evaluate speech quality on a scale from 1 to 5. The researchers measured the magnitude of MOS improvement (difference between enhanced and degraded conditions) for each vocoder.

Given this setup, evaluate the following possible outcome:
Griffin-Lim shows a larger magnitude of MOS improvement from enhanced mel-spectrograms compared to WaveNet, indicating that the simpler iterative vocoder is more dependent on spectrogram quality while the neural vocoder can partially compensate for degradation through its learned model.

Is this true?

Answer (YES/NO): YES